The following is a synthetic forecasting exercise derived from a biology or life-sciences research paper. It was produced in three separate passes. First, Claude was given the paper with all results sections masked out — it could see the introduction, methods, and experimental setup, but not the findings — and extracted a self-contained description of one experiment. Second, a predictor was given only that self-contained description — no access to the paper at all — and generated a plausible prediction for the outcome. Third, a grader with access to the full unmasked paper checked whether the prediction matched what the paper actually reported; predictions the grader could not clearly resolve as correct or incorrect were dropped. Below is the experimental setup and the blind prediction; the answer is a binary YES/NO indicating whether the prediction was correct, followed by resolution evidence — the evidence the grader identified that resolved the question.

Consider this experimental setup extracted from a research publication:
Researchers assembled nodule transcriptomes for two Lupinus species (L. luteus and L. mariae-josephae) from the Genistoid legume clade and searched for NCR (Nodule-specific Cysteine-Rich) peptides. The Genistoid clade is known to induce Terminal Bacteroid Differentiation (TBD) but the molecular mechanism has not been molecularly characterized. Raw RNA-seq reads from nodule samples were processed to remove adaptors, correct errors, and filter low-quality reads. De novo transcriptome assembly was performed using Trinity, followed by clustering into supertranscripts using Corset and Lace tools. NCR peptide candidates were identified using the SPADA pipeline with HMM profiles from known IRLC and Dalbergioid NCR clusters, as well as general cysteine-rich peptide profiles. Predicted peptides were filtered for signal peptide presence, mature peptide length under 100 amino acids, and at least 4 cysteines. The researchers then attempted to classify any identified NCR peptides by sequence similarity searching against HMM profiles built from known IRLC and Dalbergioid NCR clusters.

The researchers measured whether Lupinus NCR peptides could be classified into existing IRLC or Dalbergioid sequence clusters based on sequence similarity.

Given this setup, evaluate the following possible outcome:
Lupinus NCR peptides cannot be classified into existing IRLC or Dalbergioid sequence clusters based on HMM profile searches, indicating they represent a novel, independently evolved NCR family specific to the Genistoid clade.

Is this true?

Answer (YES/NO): NO